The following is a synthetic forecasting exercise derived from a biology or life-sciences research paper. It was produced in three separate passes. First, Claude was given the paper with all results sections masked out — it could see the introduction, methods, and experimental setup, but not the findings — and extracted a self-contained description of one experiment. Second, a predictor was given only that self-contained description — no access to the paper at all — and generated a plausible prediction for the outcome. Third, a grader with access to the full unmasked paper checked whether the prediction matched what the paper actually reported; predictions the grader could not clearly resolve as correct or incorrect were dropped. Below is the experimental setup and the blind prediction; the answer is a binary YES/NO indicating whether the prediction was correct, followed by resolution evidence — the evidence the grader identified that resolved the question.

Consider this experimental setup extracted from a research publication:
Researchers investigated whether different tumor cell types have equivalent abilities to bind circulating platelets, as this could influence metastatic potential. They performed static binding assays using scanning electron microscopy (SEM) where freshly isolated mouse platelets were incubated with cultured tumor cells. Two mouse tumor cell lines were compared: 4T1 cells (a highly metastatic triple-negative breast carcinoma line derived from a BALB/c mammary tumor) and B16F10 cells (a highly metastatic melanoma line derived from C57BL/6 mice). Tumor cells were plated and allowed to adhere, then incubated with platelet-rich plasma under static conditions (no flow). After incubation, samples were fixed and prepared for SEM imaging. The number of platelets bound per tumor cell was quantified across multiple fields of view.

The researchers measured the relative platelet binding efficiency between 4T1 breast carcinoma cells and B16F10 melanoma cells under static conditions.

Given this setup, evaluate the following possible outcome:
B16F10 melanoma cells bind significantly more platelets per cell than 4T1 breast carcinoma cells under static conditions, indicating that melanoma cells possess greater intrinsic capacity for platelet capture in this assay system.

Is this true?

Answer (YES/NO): NO